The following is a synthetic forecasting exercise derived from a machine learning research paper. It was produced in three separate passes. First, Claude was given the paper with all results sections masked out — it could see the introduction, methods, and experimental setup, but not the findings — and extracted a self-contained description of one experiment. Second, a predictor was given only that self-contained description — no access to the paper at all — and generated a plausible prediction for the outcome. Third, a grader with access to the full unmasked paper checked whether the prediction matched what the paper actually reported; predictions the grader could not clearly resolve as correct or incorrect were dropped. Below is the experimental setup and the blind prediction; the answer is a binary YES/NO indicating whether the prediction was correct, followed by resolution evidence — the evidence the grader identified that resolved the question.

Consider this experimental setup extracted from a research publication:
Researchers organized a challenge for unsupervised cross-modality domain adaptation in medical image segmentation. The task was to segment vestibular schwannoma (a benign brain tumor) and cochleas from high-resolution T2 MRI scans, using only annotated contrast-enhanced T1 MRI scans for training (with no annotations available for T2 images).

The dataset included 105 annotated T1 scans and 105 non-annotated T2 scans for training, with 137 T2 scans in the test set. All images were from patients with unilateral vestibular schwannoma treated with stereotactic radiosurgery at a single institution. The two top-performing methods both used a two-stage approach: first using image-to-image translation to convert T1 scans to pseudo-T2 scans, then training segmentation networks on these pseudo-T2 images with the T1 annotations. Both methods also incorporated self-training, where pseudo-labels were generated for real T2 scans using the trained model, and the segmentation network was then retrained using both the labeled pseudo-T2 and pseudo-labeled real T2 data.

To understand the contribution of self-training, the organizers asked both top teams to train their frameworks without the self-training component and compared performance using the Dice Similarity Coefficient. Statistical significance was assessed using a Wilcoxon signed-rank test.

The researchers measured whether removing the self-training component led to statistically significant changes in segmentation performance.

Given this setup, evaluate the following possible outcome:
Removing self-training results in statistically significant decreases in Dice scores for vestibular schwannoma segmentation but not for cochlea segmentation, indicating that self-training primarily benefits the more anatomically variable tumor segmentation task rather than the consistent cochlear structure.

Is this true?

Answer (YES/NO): NO